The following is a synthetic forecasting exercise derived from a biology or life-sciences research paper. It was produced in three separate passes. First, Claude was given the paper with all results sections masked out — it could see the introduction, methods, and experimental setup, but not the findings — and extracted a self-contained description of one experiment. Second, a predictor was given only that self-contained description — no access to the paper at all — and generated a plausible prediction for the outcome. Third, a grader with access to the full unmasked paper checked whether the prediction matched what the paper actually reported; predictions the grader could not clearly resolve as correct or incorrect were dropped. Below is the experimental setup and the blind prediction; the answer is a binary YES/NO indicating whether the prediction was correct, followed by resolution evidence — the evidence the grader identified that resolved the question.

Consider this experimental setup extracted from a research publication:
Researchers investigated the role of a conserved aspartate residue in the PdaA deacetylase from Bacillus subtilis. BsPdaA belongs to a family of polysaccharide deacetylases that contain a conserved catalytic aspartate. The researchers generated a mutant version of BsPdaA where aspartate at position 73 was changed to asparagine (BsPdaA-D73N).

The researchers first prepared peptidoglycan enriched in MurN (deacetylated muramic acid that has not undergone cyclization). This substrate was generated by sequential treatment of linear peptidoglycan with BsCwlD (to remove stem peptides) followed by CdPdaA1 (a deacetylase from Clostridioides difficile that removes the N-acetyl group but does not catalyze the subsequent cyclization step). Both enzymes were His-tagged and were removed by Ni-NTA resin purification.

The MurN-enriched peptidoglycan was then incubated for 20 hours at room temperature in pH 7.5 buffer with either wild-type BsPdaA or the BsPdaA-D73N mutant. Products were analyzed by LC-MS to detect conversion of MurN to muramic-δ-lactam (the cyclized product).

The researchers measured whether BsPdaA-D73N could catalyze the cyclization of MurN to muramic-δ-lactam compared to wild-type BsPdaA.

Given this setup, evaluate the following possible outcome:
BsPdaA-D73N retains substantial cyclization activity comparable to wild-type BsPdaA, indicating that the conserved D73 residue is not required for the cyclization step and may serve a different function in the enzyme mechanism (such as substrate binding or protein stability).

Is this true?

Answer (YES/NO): YES